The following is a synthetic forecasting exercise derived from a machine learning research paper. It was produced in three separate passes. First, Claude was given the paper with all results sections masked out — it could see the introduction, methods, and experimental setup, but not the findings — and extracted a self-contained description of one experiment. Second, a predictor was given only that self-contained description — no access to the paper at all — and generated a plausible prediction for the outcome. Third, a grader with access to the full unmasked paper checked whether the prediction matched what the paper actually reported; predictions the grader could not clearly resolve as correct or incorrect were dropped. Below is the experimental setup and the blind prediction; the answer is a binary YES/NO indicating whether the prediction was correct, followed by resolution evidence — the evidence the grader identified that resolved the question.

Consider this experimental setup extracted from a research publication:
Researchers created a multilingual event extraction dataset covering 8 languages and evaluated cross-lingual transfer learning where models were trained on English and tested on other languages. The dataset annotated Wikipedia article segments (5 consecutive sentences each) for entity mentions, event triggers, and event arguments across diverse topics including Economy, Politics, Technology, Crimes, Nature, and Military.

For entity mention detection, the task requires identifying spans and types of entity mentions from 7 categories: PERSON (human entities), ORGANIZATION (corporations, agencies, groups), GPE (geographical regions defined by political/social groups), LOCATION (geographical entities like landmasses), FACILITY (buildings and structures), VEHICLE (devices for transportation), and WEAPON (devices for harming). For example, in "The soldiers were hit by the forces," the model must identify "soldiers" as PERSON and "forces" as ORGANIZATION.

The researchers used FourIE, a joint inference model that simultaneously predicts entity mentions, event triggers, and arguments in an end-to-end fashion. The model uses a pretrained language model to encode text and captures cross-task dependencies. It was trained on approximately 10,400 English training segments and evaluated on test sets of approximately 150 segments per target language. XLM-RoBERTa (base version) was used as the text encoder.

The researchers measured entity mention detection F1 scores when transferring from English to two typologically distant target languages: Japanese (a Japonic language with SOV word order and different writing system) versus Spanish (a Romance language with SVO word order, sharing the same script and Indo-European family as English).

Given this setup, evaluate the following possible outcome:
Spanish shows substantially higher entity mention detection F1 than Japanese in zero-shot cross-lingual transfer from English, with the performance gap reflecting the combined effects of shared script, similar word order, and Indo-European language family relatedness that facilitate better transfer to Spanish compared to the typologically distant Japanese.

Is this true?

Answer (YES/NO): YES